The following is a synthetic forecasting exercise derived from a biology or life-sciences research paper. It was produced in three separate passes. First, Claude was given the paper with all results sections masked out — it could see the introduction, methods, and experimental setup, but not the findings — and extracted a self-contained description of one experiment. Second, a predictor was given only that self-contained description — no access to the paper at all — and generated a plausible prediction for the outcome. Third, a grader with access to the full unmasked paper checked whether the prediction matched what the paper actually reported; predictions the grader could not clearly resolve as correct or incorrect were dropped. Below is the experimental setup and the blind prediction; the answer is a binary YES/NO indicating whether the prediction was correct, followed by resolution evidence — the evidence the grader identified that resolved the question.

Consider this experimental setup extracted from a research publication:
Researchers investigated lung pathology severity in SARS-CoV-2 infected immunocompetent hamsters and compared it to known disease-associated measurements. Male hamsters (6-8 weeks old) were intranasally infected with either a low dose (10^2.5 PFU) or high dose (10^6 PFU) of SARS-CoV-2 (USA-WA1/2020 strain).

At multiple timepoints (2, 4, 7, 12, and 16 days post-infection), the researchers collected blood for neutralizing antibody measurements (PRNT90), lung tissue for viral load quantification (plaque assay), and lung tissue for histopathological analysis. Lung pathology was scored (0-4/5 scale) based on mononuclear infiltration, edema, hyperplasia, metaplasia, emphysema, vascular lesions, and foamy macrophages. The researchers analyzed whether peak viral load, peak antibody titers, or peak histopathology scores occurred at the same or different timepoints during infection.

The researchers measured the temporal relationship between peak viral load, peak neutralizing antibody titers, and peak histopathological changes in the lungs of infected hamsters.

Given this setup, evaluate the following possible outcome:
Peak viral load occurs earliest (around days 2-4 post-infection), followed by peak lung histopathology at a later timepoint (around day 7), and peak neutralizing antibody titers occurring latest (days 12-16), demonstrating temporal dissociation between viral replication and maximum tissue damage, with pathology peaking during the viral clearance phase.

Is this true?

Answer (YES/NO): NO